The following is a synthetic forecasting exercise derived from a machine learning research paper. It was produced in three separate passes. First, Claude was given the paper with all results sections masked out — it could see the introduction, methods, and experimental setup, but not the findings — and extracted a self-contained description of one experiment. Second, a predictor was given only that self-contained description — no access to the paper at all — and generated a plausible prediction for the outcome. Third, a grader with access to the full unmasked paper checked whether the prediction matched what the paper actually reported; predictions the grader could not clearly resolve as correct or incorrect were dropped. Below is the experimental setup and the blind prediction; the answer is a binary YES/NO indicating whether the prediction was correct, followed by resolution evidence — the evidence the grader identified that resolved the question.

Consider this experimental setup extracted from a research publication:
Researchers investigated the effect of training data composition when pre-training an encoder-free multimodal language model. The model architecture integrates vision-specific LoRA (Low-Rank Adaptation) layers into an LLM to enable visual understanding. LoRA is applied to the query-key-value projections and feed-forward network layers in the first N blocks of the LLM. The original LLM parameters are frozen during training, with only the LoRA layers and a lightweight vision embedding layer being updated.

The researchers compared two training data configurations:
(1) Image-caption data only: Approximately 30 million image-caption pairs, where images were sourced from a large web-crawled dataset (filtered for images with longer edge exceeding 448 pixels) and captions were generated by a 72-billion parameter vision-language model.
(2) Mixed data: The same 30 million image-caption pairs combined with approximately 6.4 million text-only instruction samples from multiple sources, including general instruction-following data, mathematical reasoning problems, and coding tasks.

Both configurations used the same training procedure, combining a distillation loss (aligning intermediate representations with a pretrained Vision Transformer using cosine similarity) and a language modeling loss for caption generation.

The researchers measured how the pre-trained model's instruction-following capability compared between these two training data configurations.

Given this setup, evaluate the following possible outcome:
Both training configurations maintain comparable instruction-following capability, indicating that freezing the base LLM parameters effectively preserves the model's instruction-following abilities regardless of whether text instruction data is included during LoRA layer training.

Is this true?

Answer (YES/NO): NO